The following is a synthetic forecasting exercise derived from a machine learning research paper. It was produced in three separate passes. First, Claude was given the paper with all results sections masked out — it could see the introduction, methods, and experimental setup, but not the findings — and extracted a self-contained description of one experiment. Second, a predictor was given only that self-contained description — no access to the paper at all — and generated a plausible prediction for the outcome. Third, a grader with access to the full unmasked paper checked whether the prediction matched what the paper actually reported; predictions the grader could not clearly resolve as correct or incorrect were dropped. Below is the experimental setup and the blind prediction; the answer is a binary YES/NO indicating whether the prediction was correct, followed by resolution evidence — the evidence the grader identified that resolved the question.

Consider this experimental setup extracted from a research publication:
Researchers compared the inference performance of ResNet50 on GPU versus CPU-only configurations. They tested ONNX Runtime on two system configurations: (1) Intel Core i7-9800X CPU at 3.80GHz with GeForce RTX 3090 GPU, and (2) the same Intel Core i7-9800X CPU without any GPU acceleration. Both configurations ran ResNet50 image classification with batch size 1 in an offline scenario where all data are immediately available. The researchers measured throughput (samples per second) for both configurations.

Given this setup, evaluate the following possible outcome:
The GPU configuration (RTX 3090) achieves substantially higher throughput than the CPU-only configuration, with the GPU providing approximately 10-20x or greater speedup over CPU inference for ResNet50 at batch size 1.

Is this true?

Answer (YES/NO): NO